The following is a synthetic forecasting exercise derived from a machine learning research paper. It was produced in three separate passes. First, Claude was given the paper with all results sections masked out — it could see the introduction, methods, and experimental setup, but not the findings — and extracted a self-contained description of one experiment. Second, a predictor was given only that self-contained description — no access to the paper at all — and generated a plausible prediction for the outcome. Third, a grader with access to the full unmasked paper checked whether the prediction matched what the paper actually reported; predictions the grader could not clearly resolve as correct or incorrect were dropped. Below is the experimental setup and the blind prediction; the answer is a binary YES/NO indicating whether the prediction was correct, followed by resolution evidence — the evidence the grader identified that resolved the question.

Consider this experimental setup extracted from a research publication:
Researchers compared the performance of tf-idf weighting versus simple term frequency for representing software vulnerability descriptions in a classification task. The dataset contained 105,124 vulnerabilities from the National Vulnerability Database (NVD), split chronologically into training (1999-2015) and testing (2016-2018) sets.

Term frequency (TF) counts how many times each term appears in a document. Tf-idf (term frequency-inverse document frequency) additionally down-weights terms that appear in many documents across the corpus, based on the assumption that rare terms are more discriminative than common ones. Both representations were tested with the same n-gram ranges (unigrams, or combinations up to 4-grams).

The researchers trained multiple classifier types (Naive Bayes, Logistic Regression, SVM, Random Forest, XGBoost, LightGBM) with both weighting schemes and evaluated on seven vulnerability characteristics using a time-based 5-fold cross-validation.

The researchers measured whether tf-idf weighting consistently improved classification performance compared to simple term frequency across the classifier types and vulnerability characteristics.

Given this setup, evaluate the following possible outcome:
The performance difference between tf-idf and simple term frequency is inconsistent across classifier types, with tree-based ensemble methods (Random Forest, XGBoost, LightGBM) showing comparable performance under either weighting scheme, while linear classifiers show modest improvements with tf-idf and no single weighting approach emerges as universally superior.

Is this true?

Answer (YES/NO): NO